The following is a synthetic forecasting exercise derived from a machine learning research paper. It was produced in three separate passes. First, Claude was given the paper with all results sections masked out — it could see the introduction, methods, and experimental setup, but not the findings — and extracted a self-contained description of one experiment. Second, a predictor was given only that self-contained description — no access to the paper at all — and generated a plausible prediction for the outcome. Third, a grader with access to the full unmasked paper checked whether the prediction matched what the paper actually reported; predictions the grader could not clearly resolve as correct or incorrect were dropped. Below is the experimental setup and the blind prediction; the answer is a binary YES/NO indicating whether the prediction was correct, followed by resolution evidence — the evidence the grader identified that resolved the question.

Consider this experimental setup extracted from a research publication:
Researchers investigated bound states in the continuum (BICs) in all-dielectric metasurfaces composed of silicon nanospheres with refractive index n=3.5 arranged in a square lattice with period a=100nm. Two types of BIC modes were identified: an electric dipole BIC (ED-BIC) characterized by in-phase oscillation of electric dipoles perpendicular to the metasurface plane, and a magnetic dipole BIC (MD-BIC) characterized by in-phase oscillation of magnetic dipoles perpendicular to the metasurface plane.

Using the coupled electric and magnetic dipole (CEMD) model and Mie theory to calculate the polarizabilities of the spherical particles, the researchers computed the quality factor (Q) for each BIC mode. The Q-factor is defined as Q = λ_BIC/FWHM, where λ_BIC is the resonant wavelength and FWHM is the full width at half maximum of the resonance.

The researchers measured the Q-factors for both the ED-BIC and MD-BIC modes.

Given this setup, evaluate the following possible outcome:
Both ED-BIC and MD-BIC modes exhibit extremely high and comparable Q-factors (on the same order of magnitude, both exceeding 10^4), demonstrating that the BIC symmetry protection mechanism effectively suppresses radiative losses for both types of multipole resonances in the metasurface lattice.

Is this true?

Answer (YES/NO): NO